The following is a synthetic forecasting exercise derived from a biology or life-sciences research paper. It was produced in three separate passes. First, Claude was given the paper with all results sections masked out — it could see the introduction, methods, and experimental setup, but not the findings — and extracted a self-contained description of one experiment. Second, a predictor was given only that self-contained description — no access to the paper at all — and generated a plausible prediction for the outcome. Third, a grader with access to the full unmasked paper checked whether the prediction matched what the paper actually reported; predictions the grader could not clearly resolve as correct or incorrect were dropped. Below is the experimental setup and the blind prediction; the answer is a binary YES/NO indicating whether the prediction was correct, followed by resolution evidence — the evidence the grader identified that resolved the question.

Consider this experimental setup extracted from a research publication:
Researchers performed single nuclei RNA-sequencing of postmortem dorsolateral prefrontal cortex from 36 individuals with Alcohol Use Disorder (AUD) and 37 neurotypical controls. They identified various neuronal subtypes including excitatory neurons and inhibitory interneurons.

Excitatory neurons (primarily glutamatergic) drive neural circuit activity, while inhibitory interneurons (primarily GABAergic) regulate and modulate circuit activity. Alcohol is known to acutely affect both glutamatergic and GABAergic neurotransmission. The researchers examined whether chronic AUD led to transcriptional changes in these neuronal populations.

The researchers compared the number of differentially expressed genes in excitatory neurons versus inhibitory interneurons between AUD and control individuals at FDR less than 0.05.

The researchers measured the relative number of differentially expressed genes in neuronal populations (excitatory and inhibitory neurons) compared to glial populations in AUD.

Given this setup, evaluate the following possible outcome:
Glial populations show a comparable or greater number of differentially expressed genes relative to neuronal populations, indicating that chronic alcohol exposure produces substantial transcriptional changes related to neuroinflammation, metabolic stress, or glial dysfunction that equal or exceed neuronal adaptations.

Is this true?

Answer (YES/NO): YES